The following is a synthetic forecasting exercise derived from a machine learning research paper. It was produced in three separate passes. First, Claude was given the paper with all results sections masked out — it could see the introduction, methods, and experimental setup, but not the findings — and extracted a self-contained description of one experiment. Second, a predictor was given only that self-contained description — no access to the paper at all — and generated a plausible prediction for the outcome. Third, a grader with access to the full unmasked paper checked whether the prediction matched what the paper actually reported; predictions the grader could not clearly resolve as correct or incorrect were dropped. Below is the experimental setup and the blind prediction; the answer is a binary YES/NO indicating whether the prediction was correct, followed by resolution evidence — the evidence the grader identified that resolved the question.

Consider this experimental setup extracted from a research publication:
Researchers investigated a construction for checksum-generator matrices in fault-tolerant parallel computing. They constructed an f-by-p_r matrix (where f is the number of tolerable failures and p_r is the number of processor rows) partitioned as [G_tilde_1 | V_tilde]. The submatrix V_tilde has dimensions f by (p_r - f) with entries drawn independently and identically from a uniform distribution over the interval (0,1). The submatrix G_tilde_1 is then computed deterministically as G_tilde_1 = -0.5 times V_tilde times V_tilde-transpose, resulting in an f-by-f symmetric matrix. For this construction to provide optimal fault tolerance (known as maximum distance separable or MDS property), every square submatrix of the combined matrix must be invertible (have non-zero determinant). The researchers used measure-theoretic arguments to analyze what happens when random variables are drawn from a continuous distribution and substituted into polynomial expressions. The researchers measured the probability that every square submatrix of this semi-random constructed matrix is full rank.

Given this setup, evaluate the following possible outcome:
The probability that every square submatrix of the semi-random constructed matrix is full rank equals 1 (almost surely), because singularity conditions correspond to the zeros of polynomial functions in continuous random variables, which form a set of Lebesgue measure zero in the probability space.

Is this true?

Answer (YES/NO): YES